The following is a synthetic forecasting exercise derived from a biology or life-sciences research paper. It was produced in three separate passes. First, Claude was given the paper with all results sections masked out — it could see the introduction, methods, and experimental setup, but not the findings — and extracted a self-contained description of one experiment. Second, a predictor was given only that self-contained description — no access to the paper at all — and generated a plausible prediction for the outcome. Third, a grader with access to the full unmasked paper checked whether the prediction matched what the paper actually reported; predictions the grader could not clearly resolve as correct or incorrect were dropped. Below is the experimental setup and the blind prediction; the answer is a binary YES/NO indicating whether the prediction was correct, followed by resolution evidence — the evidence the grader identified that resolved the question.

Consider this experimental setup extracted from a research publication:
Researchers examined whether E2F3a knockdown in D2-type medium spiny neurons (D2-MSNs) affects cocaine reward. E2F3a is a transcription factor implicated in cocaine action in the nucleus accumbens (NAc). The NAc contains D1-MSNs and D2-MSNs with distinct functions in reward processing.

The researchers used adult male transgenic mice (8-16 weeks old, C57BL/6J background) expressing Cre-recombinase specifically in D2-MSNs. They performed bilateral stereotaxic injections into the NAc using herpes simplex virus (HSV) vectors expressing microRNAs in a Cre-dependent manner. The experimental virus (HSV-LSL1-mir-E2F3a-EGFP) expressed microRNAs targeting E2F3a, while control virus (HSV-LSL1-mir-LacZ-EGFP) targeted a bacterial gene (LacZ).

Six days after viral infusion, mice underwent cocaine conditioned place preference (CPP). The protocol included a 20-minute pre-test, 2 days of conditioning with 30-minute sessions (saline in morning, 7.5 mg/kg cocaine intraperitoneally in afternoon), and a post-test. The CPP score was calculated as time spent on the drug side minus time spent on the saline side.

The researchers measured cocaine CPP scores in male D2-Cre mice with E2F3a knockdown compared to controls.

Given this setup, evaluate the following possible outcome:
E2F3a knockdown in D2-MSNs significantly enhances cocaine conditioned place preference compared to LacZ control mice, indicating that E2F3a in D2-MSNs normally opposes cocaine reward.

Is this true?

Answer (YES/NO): NO